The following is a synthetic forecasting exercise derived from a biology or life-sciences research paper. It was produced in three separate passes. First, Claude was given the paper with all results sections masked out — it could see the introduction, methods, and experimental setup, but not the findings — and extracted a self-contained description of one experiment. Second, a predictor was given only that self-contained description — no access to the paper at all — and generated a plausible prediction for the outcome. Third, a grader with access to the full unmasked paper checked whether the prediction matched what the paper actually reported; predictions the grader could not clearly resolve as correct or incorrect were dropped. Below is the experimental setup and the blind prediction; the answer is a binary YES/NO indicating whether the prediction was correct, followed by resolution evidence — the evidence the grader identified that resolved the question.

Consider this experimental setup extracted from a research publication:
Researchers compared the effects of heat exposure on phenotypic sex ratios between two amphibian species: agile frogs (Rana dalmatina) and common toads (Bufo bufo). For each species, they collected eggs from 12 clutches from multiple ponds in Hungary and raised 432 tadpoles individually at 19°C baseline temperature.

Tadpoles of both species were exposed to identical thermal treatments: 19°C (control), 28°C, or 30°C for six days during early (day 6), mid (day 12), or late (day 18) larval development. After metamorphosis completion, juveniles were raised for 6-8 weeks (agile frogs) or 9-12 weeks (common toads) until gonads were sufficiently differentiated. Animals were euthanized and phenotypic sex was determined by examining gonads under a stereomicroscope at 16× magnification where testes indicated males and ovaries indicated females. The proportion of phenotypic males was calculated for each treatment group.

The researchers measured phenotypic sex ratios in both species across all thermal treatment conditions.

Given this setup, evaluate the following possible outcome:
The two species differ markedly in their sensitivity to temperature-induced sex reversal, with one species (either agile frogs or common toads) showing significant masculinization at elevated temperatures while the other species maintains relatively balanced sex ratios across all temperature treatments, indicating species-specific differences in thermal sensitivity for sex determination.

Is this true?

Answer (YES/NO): YES